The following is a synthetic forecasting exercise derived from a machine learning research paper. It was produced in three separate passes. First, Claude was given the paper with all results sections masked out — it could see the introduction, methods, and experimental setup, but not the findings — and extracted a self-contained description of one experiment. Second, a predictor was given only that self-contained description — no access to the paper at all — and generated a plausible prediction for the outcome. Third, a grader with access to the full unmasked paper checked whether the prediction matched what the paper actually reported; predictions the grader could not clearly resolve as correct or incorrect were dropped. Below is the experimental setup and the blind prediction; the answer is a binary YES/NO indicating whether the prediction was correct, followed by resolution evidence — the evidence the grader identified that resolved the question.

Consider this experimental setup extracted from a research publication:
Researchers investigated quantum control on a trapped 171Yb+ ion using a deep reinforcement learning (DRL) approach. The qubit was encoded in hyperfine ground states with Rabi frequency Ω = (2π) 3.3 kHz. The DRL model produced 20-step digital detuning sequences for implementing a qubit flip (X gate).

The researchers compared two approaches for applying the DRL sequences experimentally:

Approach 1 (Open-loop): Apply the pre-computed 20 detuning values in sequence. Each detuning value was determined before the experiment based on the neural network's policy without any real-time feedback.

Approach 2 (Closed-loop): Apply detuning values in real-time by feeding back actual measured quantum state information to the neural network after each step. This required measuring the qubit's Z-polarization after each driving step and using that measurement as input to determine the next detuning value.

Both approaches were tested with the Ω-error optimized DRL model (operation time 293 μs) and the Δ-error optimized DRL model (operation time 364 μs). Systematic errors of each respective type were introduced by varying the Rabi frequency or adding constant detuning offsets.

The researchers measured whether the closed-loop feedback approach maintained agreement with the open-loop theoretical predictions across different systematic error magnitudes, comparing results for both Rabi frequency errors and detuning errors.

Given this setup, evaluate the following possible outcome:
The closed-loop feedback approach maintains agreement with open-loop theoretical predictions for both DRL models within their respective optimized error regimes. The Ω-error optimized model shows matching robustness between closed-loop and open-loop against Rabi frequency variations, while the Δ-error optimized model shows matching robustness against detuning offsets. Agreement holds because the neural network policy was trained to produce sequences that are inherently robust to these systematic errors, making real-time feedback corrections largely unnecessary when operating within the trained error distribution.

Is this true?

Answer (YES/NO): YES